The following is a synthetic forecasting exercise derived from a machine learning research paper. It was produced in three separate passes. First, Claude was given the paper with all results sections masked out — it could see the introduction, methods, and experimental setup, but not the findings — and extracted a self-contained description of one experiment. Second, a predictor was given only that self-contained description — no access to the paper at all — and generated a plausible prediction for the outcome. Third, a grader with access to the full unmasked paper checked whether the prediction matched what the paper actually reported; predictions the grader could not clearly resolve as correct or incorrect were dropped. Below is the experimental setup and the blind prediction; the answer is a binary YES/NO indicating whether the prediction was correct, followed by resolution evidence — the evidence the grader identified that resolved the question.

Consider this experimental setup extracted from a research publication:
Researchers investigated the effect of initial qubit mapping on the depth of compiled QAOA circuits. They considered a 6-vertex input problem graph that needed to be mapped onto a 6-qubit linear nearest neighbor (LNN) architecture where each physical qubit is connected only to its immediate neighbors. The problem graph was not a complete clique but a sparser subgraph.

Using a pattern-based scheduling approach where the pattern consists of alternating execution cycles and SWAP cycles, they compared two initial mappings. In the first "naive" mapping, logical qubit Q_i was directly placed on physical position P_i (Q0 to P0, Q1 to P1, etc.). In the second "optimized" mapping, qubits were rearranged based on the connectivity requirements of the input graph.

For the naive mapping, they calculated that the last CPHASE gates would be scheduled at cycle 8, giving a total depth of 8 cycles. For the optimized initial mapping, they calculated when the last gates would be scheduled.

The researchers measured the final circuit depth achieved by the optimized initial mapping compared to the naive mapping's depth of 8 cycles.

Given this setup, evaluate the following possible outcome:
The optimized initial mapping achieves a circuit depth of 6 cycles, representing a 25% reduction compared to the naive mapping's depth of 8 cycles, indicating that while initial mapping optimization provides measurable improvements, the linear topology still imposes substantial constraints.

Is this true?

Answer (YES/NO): NO